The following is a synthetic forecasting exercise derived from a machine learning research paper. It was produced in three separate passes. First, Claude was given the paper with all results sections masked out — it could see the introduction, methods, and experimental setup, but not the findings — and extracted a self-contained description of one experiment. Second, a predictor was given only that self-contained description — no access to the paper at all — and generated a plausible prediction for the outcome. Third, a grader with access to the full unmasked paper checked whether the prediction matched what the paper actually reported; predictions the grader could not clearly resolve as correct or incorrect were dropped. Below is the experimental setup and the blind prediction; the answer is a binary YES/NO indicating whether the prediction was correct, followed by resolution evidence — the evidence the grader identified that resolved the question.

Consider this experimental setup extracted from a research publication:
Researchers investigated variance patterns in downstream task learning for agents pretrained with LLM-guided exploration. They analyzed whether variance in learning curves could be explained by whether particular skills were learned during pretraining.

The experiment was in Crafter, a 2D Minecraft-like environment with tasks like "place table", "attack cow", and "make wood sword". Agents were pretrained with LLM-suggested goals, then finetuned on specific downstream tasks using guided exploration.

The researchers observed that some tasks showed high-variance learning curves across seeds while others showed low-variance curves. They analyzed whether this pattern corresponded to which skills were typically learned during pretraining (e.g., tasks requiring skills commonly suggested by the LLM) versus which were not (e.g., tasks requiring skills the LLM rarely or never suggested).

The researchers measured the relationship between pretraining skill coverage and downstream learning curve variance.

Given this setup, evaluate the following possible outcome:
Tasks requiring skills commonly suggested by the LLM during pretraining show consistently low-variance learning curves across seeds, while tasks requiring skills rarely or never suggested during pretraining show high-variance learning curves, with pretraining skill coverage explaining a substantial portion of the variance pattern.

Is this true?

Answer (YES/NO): YES